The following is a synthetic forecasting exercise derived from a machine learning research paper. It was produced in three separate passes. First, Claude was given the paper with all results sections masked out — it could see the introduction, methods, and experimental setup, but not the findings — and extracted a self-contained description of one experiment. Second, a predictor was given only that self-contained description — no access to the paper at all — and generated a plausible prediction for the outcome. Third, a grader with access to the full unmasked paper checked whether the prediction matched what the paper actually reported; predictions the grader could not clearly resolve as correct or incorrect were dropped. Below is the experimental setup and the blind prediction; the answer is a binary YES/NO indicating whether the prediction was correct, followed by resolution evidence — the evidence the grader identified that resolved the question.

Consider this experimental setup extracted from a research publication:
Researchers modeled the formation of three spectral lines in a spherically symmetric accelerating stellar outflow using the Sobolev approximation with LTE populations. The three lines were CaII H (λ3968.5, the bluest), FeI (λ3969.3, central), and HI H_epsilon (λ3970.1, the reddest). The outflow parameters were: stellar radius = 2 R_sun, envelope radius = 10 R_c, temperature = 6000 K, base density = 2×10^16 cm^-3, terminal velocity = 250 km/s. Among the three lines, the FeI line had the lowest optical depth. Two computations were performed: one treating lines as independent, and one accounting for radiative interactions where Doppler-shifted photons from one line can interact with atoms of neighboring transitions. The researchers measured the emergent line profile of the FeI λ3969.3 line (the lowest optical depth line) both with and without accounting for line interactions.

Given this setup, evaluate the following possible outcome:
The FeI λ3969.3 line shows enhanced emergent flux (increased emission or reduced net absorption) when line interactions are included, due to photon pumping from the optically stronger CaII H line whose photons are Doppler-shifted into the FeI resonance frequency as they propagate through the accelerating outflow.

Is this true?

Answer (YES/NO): NO